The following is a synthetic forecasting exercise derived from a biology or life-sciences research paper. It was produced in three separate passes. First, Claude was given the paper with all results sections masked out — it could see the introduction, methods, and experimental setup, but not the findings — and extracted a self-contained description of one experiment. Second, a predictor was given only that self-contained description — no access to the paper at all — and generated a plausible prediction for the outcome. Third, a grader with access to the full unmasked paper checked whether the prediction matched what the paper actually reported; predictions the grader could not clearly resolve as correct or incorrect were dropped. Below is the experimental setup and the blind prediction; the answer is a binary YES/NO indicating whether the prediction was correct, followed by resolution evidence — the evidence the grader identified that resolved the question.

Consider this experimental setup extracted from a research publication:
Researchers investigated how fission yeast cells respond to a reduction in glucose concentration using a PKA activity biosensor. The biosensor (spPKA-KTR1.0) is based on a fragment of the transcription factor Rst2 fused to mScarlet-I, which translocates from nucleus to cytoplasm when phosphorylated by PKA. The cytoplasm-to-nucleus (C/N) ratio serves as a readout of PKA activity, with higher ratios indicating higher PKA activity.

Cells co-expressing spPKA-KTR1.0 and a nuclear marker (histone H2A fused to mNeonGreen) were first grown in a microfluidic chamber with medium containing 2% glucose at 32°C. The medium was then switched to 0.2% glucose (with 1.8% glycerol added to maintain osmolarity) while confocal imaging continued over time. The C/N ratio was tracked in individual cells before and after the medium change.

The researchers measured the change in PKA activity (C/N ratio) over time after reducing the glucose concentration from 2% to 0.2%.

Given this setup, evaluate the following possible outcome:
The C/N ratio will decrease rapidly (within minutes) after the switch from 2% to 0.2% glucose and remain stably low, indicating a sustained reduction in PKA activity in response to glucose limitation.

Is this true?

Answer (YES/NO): NO